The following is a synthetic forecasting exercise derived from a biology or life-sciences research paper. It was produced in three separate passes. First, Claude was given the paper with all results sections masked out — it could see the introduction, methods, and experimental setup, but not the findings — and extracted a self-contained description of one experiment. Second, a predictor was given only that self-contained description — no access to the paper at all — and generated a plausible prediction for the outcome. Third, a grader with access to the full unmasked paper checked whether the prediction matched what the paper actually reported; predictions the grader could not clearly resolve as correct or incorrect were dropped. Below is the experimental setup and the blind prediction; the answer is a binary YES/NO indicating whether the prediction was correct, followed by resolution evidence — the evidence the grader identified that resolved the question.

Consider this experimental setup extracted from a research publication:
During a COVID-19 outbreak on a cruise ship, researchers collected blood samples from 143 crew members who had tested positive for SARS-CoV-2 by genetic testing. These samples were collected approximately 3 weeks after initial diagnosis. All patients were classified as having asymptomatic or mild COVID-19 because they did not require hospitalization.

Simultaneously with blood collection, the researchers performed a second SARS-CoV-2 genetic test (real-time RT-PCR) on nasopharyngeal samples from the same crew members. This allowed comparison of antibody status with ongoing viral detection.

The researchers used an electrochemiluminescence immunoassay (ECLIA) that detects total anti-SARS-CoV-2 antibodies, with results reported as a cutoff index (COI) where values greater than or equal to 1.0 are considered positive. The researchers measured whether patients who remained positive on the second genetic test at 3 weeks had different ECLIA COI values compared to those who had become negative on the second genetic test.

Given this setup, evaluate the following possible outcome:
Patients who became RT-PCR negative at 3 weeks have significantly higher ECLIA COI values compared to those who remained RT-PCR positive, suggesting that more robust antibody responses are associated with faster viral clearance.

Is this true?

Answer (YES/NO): NO